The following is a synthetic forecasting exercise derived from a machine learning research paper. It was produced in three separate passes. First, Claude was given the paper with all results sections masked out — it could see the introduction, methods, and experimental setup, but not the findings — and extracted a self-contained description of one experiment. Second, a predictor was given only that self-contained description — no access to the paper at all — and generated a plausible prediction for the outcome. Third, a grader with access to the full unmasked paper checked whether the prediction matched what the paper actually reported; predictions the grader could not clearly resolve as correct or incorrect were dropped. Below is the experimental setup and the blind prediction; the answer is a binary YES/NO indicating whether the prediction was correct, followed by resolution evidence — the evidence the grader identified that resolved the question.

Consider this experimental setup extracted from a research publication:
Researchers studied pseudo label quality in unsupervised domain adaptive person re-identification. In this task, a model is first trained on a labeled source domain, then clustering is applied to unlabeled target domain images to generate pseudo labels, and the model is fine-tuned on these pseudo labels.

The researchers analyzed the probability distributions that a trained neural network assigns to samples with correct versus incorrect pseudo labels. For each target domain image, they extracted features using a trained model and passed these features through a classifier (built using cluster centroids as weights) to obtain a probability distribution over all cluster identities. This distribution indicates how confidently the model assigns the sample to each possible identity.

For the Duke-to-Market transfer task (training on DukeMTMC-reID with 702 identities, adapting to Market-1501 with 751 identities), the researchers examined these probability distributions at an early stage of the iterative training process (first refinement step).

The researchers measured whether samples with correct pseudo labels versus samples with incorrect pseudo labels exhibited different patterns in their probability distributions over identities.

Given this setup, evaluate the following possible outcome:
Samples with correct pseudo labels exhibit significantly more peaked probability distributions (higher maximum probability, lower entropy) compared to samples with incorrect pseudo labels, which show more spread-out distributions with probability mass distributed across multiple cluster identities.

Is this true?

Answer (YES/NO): YES